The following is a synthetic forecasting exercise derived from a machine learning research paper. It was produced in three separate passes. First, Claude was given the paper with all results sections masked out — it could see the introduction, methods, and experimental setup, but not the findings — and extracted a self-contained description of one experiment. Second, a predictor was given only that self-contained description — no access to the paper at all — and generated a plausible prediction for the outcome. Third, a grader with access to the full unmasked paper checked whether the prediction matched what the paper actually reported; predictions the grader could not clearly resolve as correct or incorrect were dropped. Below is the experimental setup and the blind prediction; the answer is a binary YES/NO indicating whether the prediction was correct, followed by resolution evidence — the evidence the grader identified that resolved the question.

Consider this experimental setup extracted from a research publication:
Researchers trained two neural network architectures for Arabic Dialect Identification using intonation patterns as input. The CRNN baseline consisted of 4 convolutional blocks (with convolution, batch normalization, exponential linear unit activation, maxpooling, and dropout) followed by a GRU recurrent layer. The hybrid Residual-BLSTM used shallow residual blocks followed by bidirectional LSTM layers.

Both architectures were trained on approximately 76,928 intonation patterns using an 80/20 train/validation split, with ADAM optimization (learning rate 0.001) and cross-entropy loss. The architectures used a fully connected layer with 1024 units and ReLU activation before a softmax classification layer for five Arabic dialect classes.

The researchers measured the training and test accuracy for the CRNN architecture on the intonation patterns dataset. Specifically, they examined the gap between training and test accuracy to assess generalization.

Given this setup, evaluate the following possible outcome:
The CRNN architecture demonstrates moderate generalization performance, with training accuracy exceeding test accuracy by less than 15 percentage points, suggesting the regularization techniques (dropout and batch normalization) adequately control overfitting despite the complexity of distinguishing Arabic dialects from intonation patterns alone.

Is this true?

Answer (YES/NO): YES